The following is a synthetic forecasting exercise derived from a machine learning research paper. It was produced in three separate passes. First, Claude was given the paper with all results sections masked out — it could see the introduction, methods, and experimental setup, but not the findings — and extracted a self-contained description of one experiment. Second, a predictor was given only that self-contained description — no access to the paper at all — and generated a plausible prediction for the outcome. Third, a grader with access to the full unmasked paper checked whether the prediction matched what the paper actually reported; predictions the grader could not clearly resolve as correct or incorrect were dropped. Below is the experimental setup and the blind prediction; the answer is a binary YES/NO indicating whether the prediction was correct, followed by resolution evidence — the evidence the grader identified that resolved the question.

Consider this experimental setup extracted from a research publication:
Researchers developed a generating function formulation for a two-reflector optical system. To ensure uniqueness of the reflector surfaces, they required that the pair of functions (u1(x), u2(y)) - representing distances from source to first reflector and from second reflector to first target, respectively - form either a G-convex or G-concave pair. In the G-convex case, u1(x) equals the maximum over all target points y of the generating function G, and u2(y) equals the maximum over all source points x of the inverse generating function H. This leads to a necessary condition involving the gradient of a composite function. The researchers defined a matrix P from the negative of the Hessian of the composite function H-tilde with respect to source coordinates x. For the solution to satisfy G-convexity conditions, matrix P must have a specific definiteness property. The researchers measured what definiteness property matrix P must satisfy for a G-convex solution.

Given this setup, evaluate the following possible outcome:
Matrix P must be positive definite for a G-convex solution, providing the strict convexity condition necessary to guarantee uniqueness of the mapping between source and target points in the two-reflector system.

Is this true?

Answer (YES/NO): YES